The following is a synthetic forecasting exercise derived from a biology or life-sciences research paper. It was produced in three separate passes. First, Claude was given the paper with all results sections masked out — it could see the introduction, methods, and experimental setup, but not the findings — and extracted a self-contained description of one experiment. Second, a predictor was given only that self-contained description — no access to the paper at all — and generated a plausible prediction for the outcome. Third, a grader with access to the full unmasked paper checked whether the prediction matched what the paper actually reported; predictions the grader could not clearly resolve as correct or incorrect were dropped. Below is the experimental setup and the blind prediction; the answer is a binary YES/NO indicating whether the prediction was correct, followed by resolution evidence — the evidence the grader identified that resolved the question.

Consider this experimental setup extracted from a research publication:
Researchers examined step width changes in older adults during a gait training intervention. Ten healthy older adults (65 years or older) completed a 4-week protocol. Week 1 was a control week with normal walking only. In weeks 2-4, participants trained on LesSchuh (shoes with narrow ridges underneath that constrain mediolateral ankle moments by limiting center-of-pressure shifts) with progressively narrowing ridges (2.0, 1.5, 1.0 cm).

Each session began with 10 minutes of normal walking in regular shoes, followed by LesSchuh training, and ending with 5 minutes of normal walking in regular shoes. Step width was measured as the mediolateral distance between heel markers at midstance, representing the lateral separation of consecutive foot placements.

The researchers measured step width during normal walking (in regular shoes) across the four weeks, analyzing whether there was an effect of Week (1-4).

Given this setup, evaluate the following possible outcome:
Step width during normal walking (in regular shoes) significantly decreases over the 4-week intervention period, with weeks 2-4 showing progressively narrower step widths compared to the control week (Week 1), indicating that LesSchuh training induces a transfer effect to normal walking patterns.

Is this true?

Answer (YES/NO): NO